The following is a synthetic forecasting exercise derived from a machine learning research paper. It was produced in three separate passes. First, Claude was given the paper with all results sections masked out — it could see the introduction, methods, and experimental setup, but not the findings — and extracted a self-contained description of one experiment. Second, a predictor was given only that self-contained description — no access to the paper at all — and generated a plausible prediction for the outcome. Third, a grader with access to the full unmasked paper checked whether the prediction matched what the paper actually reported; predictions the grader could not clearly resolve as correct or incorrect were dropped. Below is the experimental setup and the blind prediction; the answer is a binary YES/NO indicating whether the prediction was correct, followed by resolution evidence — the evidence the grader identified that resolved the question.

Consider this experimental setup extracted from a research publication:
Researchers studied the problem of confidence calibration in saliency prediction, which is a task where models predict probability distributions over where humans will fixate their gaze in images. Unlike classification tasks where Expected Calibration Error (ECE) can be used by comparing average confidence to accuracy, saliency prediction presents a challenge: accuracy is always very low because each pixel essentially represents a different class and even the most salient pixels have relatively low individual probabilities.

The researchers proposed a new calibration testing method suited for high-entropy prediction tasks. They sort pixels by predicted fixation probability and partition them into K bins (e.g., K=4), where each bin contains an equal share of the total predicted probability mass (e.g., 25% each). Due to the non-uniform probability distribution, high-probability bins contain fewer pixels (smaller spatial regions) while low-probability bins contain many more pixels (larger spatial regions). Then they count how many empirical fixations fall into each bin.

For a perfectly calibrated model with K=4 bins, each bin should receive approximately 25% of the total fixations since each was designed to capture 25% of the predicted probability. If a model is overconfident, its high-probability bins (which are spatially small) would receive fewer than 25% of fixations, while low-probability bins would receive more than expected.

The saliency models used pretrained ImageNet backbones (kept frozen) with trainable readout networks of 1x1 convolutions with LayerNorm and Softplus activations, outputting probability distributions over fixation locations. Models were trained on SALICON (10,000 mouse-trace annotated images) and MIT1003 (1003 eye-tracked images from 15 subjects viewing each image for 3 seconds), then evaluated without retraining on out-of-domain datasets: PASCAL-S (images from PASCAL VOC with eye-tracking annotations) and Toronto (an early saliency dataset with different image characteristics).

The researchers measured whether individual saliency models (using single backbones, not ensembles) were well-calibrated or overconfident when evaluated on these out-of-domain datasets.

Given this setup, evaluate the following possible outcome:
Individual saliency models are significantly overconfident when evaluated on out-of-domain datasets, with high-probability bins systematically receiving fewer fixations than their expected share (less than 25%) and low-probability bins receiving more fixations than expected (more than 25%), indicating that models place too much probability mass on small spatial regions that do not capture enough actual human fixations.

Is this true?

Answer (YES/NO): YES